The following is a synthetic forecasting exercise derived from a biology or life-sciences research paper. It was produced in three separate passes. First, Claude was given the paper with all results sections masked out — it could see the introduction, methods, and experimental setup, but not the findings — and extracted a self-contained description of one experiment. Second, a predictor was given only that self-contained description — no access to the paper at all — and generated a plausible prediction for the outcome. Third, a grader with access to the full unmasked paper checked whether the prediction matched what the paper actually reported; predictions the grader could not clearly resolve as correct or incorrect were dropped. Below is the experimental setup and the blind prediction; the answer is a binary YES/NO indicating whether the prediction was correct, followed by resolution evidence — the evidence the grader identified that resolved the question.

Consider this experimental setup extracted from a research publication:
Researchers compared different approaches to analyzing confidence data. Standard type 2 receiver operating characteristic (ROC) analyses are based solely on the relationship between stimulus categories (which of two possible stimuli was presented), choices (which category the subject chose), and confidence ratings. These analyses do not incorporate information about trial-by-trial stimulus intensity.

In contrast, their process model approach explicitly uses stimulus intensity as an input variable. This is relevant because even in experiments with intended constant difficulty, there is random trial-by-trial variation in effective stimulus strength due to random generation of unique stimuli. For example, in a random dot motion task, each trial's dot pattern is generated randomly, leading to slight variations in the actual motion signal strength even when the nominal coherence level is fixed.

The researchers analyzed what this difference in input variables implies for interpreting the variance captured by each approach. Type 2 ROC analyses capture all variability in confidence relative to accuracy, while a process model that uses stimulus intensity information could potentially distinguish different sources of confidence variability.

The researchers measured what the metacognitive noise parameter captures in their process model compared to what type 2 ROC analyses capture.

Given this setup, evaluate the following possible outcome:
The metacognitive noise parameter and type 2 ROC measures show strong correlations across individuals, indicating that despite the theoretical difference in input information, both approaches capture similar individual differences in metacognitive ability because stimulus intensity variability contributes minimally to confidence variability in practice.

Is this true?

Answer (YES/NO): NO